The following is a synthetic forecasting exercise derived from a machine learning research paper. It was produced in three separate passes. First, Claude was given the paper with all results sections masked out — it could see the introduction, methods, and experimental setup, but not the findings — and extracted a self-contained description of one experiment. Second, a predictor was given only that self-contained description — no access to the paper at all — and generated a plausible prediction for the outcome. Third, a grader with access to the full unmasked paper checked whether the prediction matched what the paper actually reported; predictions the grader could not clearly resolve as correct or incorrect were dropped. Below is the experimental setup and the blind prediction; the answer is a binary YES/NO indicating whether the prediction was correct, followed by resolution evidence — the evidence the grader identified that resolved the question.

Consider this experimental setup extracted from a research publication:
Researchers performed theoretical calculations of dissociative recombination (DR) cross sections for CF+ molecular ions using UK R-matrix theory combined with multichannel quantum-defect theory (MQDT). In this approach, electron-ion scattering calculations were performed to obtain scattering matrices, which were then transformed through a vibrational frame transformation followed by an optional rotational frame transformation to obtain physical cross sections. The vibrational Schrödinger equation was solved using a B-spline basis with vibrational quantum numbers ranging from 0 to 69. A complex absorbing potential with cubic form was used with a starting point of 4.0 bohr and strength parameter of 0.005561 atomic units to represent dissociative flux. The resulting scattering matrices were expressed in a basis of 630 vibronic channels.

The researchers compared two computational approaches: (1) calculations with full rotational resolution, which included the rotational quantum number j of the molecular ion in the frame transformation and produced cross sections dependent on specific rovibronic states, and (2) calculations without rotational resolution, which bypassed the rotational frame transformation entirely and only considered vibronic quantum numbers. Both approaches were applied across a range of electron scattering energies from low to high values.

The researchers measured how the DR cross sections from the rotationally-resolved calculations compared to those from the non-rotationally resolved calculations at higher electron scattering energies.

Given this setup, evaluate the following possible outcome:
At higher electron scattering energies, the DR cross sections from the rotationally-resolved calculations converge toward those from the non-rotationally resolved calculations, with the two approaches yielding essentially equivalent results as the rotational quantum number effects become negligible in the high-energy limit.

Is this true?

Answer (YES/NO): YES